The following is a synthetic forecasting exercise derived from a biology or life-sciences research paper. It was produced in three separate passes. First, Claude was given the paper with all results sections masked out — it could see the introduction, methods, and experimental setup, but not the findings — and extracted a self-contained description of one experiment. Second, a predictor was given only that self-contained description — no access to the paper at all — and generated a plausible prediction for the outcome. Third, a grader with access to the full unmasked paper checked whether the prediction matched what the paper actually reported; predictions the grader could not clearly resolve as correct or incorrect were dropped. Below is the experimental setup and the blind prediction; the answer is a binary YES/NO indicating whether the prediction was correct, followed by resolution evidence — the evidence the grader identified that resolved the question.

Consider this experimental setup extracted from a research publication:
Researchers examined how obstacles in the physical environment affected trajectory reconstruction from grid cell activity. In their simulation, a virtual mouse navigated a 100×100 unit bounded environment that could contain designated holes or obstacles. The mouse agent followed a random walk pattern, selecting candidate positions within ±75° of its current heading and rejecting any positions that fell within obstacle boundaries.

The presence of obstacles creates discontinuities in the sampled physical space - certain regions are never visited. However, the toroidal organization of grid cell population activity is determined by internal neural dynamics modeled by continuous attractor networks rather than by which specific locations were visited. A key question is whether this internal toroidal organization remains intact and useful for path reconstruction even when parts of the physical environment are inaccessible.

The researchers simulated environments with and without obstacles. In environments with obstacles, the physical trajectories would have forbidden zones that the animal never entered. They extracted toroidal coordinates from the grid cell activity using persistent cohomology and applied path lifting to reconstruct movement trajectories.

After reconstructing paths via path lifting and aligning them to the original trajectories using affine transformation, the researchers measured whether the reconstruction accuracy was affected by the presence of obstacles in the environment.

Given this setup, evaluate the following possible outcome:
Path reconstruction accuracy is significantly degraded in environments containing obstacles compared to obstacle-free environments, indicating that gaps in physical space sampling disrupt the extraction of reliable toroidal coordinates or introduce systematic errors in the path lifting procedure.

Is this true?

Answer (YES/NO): NO